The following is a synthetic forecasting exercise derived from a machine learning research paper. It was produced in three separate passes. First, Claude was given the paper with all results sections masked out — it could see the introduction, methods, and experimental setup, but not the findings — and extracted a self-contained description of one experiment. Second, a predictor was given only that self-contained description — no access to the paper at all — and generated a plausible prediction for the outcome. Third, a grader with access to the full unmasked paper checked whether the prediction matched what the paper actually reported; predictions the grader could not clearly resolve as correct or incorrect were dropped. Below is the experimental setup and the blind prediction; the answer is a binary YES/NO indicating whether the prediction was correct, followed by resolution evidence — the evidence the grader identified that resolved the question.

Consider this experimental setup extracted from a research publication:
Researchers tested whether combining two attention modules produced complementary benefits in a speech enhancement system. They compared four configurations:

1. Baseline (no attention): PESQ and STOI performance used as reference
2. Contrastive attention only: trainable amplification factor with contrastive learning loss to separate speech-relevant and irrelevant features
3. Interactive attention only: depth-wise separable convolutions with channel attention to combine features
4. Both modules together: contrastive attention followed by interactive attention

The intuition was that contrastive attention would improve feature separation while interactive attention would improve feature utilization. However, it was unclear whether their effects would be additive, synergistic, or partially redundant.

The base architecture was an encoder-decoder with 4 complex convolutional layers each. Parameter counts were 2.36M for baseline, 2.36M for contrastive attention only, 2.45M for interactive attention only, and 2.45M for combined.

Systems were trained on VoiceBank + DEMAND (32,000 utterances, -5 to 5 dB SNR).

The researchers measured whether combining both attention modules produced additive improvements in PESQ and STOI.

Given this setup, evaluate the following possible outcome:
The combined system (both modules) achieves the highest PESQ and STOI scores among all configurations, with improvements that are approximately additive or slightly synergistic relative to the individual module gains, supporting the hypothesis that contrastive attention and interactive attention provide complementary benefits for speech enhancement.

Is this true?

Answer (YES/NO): NO